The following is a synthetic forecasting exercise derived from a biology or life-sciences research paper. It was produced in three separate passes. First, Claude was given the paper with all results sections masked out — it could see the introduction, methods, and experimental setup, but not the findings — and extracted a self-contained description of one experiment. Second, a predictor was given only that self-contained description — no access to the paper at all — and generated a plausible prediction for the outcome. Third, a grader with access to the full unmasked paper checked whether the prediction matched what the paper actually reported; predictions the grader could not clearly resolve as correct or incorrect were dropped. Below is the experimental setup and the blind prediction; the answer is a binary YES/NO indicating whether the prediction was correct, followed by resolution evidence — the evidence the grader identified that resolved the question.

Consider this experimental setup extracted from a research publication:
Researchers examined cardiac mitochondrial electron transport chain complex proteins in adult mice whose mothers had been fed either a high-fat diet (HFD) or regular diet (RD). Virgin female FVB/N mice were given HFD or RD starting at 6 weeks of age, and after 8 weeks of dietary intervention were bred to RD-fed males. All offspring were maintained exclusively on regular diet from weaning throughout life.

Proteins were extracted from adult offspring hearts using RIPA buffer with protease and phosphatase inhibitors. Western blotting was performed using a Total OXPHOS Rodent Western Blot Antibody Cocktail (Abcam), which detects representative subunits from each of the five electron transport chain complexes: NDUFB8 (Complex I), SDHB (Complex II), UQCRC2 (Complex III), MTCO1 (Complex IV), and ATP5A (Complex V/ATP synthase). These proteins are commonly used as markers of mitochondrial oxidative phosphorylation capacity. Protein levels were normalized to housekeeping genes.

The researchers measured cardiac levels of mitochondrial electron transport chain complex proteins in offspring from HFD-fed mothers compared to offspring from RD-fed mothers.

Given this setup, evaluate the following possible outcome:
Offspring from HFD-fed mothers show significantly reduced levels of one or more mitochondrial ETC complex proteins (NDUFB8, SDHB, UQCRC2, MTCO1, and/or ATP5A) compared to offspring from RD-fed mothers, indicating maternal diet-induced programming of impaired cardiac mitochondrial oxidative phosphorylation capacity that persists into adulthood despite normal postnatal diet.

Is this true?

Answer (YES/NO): YES